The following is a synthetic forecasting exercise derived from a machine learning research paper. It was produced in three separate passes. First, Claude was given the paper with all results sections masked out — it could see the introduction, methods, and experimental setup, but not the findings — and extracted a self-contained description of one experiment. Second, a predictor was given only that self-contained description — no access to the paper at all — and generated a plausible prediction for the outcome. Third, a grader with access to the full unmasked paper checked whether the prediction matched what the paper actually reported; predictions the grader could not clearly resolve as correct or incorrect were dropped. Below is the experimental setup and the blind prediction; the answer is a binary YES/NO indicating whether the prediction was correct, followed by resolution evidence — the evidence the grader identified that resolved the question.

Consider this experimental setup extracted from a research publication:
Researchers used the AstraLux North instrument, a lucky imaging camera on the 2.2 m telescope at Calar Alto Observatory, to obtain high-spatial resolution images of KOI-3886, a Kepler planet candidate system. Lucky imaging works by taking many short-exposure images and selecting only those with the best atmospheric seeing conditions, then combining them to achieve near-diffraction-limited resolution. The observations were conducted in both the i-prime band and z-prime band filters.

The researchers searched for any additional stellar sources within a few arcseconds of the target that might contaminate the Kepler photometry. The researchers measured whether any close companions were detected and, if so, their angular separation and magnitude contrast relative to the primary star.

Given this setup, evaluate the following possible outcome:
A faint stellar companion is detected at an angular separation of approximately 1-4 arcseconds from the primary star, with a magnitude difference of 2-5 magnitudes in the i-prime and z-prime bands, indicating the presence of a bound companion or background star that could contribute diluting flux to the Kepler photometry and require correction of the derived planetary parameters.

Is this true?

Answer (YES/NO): NO